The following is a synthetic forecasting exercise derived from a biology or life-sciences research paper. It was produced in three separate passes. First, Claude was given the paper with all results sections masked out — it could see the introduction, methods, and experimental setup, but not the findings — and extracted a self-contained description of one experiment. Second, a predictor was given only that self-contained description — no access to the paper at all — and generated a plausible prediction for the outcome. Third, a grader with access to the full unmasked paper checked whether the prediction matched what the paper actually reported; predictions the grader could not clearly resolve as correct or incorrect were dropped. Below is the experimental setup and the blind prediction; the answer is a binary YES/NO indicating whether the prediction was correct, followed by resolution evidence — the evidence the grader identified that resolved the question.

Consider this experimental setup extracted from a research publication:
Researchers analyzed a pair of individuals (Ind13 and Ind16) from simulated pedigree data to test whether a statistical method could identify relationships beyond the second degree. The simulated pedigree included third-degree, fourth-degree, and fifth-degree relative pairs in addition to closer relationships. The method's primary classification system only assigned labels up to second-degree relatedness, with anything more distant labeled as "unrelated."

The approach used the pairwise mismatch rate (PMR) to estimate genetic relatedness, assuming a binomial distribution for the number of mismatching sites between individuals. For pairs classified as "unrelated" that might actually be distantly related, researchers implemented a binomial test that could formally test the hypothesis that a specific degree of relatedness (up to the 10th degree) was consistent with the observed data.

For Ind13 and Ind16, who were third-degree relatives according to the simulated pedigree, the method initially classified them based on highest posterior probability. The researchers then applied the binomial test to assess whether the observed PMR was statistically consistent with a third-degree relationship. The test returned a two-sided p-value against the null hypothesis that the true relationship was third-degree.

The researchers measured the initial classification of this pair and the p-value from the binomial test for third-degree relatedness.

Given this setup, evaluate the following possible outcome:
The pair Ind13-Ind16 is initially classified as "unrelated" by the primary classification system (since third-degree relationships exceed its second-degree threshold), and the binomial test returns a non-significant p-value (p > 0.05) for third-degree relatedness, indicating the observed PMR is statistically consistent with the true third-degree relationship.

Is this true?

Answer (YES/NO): YES